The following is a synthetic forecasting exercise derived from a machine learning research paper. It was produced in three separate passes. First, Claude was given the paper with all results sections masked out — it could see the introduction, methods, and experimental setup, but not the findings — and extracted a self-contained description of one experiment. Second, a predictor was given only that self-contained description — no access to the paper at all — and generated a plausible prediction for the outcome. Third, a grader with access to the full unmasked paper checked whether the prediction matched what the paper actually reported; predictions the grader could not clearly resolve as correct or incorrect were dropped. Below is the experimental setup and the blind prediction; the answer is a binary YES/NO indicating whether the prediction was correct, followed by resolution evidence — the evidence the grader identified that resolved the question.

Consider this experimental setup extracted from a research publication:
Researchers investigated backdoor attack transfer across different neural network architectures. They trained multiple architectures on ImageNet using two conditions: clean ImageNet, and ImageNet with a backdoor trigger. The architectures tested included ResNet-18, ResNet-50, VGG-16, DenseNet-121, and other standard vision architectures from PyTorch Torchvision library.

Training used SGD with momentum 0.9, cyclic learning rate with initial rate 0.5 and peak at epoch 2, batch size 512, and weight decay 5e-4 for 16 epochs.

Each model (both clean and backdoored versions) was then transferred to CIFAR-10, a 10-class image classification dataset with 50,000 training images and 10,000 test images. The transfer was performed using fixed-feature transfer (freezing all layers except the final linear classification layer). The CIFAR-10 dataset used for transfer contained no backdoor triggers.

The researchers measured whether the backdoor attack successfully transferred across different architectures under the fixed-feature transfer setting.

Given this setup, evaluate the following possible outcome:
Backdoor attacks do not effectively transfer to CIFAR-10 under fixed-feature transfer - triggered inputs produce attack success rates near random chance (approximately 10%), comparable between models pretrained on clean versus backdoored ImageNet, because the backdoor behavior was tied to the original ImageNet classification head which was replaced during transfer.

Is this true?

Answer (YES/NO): NO